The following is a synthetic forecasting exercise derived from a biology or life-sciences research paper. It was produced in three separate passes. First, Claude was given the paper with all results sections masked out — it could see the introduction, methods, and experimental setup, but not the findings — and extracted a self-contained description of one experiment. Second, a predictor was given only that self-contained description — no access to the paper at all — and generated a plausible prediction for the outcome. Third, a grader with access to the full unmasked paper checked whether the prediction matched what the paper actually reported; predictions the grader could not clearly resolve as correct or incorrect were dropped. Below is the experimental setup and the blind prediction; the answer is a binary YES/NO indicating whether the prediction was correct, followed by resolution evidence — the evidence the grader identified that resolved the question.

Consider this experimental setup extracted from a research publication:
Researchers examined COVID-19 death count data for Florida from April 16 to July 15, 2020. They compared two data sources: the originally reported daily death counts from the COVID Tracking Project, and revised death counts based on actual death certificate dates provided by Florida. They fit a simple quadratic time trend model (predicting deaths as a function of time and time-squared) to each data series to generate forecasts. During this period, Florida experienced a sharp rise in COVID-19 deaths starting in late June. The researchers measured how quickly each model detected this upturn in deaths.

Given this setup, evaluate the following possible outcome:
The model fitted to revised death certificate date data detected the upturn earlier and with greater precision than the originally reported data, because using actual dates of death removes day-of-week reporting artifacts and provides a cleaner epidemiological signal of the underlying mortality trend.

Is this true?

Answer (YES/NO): YES